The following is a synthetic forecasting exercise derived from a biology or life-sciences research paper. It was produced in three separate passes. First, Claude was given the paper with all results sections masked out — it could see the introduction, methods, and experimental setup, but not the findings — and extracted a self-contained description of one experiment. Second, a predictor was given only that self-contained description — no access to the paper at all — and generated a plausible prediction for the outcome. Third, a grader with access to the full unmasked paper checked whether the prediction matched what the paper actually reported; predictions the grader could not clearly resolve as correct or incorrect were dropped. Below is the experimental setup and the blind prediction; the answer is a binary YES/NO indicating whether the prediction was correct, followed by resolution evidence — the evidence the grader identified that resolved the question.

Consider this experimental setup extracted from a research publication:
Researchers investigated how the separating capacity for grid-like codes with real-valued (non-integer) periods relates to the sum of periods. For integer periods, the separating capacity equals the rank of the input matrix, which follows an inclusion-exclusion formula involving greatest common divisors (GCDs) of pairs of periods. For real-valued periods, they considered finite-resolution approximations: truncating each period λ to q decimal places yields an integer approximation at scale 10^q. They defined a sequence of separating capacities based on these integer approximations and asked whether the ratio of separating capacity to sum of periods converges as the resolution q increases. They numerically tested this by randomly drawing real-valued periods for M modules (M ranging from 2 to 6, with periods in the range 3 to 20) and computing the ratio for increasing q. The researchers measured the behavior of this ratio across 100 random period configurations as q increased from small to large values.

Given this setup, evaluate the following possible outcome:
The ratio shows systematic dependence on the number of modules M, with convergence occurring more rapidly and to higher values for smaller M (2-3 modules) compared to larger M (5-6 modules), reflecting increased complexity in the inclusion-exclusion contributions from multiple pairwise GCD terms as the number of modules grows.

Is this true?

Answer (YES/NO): NO